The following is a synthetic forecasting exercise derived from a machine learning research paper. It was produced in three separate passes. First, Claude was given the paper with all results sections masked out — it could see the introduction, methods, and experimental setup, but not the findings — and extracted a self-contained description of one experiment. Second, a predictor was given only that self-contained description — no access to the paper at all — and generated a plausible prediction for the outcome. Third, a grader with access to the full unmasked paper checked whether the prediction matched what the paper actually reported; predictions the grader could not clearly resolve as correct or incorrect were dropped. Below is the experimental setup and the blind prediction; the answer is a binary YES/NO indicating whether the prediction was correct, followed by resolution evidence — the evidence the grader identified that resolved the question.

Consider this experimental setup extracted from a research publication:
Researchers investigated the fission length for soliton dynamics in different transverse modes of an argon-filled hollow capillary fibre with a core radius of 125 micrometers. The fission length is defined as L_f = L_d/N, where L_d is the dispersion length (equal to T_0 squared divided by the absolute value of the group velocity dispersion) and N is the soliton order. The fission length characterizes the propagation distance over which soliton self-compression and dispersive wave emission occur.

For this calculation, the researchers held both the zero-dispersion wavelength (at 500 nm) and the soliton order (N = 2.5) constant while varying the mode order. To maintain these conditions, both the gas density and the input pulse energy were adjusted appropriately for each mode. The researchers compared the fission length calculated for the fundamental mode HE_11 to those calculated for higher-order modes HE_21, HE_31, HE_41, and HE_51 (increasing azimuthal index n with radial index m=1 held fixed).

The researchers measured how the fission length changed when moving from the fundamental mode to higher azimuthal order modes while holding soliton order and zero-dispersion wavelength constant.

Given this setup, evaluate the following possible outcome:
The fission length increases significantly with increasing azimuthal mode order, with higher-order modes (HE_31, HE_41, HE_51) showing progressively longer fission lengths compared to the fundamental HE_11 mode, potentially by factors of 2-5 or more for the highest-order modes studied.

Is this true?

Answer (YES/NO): NO